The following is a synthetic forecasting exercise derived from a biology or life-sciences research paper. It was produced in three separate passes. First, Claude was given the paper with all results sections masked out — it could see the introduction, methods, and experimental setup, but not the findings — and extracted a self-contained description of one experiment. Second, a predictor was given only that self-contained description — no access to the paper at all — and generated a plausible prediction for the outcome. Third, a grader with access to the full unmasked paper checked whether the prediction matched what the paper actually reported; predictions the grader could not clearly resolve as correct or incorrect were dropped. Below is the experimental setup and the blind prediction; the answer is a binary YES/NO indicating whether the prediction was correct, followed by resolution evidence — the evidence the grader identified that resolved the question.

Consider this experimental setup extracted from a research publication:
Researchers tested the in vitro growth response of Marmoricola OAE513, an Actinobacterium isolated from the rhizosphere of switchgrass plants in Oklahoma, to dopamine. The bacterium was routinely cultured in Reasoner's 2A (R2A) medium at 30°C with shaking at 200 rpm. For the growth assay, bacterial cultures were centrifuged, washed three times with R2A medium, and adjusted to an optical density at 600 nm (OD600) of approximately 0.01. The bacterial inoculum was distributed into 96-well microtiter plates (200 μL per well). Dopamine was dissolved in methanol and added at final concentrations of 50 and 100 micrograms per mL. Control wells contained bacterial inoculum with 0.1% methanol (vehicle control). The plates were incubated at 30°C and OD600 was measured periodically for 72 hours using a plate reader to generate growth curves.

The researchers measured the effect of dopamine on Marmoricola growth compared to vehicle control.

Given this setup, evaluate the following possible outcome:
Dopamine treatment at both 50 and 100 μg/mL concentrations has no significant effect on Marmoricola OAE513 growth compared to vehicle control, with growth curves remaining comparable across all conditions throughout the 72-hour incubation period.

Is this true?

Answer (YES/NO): NO